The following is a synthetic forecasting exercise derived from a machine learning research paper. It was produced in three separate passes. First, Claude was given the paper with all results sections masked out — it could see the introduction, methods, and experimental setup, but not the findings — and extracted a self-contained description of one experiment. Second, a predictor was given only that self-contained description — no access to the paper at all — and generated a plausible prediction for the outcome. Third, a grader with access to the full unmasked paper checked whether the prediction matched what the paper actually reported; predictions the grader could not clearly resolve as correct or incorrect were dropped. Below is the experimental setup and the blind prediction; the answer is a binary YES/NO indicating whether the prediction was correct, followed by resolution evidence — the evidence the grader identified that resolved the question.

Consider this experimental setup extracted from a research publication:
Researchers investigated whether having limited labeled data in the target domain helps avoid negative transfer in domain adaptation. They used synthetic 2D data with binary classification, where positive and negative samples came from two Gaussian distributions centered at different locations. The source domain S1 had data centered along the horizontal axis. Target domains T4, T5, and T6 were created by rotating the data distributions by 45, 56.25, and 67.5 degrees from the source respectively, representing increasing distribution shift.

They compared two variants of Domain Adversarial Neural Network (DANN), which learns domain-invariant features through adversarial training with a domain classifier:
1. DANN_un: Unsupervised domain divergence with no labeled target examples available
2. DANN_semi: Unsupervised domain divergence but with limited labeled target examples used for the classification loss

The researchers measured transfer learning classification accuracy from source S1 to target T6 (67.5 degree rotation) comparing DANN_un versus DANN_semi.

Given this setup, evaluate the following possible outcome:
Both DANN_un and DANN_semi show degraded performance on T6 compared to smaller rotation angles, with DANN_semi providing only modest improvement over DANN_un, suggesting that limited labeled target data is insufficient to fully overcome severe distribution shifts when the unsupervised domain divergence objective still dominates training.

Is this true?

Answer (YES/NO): NO